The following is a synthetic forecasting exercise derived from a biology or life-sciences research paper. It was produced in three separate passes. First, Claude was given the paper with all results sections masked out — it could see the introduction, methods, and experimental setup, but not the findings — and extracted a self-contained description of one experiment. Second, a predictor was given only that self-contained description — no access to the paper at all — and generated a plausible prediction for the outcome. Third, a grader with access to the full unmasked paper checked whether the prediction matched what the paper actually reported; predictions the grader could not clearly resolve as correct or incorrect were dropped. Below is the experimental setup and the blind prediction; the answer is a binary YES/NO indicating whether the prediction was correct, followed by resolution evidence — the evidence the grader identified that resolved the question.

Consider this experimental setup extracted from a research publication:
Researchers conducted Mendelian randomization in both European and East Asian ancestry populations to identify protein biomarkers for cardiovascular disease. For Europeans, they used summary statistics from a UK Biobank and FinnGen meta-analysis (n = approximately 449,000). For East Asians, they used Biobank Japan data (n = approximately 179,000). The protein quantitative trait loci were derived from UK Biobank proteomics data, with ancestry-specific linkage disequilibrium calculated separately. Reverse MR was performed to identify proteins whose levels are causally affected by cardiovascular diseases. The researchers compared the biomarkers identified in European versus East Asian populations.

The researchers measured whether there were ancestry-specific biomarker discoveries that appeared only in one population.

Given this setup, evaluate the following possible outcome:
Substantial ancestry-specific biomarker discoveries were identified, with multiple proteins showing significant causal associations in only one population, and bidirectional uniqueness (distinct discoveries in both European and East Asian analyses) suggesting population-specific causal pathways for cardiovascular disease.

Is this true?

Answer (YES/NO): NO